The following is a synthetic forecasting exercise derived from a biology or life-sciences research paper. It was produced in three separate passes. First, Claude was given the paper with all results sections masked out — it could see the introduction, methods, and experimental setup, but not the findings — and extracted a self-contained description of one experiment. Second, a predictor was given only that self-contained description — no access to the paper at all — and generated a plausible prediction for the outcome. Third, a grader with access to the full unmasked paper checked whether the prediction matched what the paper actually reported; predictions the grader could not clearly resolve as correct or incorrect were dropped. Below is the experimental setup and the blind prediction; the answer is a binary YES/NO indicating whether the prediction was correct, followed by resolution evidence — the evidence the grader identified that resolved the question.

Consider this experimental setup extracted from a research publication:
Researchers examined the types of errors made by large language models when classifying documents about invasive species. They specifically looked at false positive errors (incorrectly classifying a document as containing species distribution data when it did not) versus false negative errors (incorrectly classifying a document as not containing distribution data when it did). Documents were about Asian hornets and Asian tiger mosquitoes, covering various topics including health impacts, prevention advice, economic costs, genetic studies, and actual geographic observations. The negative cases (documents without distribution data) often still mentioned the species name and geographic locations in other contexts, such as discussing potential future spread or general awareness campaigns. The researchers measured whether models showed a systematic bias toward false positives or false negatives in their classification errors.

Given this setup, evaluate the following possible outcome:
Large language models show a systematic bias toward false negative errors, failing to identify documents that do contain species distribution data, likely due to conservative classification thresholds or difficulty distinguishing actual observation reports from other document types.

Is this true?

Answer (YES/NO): NO